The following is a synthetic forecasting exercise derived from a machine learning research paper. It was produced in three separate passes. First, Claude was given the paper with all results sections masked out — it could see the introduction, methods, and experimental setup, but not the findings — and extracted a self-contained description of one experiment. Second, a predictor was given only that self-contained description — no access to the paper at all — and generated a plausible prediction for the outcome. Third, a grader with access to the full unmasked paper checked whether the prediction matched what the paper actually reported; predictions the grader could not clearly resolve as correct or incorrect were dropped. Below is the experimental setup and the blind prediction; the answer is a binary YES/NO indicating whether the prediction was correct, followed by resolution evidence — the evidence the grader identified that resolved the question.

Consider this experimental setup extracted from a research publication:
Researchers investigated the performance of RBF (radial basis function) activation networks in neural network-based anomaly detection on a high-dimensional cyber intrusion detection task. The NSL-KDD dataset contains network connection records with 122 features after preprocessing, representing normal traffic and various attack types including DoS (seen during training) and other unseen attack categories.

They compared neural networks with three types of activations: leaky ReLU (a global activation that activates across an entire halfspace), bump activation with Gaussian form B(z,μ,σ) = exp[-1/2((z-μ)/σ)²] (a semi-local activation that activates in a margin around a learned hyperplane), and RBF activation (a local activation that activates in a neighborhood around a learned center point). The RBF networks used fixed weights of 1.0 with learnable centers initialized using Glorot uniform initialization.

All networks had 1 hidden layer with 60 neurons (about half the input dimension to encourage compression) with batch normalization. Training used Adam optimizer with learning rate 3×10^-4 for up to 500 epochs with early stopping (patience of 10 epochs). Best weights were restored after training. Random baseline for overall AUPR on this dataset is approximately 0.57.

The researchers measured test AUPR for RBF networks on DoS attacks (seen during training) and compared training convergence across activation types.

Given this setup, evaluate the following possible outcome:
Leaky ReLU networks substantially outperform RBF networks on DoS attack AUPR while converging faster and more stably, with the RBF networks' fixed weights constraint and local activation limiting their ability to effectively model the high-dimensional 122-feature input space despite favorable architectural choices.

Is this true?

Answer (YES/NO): YES